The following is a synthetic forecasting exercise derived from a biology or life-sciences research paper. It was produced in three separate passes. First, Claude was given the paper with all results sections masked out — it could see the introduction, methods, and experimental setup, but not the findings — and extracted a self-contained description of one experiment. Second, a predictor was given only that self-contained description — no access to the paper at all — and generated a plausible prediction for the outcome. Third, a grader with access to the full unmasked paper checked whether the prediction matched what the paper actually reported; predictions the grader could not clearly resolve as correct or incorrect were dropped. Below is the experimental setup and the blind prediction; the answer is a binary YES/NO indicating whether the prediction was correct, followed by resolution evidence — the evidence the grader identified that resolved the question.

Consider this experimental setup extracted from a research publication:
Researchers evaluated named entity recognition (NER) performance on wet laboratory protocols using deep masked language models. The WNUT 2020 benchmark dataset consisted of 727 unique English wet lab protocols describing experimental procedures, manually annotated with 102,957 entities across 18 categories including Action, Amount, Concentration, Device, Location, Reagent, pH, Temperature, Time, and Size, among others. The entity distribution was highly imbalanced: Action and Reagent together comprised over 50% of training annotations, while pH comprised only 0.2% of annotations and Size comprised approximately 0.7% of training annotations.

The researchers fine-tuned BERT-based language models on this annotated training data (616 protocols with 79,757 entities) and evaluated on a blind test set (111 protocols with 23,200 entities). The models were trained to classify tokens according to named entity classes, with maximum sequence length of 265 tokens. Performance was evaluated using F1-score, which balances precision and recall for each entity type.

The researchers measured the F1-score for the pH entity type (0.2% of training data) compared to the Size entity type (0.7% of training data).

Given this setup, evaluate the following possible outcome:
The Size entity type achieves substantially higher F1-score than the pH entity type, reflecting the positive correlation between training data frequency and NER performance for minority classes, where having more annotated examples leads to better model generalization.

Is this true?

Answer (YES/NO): NO